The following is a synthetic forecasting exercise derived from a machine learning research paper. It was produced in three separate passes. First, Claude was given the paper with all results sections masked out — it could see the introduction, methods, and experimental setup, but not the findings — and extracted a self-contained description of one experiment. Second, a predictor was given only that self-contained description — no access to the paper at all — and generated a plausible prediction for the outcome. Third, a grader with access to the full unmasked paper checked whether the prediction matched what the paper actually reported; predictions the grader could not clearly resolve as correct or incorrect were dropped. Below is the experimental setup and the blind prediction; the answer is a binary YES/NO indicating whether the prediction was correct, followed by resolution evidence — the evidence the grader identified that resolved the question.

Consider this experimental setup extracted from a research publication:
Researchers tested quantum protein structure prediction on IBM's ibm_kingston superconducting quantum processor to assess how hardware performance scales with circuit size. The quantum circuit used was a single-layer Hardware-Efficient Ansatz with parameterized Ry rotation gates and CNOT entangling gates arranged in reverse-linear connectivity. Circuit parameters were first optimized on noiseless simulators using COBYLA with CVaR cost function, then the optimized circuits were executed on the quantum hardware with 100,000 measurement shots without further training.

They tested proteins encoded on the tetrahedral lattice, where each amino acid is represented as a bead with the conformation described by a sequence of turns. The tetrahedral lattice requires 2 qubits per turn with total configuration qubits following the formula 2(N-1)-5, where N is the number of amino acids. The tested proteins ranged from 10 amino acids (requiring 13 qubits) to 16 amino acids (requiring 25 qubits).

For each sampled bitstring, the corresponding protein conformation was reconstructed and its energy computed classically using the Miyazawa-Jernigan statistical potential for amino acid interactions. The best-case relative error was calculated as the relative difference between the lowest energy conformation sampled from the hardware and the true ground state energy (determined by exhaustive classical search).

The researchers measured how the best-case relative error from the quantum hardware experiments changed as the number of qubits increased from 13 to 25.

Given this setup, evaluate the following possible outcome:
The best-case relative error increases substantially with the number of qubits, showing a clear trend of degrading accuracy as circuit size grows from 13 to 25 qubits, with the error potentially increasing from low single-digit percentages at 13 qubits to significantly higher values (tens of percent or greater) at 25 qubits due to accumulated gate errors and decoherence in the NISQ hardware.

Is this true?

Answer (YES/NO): NO